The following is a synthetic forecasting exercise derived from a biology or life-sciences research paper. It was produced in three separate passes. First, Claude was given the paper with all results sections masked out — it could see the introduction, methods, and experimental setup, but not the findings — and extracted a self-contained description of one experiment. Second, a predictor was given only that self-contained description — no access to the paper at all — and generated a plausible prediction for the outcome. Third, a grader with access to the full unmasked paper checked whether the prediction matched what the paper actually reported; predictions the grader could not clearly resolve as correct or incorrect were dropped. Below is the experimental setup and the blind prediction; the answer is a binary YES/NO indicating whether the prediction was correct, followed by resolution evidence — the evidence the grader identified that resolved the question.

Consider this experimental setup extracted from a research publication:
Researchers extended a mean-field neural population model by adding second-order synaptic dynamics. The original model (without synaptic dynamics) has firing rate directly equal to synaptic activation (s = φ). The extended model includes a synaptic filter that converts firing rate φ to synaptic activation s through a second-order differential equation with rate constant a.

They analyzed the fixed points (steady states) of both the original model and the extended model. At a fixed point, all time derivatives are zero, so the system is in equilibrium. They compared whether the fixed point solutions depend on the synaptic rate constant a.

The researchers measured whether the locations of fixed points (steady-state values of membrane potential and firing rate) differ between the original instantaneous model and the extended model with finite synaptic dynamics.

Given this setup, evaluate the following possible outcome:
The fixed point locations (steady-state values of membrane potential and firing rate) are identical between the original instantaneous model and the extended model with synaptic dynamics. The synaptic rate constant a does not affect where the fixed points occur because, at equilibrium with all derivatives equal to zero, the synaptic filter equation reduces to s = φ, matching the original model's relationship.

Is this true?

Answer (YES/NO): YES